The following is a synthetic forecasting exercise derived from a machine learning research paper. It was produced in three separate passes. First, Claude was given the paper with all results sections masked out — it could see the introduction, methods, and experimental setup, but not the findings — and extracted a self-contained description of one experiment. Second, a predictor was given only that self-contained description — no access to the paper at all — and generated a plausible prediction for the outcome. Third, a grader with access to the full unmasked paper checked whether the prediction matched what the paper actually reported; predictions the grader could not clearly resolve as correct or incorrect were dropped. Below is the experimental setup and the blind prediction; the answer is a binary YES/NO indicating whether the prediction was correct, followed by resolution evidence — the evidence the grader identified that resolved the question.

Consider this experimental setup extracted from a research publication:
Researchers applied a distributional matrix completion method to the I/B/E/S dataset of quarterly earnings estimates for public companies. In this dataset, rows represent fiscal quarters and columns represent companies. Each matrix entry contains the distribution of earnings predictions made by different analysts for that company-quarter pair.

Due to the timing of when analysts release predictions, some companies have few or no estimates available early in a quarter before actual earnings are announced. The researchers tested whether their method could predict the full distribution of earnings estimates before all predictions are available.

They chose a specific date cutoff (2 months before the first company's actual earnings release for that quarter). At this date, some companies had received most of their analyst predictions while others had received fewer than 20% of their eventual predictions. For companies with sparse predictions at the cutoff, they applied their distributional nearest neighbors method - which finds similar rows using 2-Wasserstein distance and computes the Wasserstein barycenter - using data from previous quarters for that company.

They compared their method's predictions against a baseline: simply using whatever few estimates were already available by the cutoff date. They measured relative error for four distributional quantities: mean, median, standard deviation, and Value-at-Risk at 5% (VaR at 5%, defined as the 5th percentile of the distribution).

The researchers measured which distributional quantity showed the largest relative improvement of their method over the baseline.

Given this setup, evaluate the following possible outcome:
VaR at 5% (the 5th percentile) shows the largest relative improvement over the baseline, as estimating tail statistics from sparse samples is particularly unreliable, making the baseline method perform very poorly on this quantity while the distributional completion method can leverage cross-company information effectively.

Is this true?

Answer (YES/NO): YES